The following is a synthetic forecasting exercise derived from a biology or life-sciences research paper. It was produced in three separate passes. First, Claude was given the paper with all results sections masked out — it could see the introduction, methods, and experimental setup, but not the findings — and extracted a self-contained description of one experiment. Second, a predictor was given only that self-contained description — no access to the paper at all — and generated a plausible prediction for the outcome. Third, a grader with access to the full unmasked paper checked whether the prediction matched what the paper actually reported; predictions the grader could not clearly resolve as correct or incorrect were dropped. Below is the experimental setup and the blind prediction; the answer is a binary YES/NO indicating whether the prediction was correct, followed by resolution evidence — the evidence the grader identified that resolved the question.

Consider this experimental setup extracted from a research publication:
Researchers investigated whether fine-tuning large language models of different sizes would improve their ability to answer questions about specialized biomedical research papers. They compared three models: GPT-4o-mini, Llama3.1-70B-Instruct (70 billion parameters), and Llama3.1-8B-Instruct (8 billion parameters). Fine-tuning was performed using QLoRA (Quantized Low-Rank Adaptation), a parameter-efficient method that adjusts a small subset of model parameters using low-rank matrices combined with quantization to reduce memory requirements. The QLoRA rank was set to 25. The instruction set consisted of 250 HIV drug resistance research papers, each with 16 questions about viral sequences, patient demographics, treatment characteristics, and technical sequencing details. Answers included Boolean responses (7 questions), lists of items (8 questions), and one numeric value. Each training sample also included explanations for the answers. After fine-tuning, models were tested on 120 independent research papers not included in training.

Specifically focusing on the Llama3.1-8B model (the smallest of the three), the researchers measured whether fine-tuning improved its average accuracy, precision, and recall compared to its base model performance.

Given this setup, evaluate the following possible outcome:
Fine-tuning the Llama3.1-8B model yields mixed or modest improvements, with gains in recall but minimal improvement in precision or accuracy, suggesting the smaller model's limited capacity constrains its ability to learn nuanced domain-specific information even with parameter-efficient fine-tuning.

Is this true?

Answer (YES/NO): NO